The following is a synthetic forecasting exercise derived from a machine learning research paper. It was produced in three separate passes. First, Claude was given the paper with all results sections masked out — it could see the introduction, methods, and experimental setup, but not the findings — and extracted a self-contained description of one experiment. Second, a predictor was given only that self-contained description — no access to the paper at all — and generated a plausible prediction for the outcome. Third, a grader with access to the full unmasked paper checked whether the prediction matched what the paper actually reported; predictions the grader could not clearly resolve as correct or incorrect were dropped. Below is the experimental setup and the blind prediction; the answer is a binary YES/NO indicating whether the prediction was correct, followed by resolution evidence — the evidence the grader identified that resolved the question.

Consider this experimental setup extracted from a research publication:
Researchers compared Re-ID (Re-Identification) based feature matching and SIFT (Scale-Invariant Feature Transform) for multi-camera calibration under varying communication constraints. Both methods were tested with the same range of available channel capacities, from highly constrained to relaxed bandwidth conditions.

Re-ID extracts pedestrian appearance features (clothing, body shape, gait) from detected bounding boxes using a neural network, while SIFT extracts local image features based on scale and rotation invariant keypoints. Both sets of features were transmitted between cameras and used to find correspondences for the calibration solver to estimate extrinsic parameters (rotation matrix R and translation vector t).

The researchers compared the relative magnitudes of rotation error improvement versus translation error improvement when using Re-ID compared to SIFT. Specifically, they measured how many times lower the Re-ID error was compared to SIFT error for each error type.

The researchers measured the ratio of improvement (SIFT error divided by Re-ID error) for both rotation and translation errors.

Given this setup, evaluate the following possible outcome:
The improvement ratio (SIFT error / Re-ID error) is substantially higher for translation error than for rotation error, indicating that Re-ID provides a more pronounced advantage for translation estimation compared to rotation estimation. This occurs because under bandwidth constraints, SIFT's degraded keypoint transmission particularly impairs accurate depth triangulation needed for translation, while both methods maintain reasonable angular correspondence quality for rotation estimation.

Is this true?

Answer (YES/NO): NO